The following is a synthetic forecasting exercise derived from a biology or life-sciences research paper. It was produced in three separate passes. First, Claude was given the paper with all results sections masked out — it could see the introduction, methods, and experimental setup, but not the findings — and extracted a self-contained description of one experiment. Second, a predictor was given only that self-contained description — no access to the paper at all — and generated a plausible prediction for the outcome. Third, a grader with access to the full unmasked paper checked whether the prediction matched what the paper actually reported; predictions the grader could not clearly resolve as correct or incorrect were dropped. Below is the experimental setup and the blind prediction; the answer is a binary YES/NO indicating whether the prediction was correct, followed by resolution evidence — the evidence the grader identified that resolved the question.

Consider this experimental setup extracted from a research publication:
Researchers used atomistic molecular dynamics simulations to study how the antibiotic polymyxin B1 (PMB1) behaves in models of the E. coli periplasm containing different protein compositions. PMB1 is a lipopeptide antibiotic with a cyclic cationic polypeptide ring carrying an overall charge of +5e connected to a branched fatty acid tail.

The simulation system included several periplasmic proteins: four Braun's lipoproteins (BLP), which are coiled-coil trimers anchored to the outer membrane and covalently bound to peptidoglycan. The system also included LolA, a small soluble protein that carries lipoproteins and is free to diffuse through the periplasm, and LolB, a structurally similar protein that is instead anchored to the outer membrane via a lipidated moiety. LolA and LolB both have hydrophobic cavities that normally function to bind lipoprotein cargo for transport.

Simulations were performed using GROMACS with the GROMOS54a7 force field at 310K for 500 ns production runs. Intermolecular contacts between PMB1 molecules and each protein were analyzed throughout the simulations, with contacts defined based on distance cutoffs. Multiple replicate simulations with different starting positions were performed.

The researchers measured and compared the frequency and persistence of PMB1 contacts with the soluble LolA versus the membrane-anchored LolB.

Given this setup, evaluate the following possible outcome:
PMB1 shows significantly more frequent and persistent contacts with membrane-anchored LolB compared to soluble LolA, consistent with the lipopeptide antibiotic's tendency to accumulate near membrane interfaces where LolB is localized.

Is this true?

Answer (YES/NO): NO